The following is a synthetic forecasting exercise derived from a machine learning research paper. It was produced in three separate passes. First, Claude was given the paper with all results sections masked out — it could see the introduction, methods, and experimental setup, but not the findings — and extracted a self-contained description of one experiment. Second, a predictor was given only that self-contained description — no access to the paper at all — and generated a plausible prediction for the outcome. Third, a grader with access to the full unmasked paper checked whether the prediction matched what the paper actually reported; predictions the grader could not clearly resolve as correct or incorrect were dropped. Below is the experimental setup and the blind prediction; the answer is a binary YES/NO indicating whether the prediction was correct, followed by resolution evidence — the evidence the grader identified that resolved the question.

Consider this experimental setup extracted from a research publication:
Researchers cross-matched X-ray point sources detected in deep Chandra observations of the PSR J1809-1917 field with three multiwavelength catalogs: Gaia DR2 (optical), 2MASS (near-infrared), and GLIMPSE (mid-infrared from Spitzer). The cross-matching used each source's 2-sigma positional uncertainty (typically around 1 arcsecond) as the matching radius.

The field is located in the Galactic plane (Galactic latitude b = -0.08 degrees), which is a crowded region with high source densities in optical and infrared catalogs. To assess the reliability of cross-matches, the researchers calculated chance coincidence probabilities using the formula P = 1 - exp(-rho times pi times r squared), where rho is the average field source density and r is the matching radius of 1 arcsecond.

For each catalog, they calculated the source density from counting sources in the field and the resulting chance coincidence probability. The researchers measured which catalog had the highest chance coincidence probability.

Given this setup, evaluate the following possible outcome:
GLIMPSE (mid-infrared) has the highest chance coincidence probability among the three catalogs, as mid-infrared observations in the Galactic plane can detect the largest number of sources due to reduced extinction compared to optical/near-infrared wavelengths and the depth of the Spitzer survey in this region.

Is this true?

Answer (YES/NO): YES